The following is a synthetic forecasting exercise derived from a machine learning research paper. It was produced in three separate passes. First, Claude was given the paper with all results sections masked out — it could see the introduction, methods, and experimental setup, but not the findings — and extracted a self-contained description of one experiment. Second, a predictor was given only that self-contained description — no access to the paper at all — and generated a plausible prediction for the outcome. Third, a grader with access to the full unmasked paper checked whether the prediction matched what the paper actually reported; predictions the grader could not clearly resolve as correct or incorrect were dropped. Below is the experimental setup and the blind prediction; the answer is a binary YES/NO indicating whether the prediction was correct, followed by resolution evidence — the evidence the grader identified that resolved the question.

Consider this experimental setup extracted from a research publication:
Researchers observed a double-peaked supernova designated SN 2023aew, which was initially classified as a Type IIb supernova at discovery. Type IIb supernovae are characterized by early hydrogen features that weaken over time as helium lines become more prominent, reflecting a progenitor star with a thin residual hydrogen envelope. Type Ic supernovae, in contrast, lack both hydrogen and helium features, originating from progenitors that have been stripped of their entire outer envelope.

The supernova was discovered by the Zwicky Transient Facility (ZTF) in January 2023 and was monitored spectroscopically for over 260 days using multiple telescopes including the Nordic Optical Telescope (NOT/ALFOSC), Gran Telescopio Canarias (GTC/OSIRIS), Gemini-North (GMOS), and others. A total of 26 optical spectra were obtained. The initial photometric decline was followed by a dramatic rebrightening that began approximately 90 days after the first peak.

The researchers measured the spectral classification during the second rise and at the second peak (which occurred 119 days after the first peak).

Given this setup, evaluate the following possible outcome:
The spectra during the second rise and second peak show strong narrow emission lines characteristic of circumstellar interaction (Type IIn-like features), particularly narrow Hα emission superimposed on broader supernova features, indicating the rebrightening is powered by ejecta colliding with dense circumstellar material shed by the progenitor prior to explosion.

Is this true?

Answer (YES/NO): NO